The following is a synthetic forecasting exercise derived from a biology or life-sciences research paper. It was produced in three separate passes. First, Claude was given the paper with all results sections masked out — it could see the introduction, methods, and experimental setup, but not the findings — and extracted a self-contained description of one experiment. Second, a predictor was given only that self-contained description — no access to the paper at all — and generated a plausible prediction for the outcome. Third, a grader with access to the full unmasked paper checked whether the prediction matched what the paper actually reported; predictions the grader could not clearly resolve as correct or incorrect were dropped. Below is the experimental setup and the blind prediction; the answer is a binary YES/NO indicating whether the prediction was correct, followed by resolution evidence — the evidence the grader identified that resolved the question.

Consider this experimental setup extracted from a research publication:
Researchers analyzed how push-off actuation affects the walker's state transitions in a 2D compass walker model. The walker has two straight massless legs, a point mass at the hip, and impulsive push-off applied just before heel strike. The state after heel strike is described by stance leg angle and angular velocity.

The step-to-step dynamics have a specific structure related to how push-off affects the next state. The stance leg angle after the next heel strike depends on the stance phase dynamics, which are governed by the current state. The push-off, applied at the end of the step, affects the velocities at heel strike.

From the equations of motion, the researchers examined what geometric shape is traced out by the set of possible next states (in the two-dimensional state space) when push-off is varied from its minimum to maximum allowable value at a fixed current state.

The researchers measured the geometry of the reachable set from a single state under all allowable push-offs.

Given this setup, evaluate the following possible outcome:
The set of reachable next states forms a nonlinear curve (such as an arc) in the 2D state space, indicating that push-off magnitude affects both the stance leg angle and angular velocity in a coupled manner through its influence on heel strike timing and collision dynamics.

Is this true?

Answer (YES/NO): NO